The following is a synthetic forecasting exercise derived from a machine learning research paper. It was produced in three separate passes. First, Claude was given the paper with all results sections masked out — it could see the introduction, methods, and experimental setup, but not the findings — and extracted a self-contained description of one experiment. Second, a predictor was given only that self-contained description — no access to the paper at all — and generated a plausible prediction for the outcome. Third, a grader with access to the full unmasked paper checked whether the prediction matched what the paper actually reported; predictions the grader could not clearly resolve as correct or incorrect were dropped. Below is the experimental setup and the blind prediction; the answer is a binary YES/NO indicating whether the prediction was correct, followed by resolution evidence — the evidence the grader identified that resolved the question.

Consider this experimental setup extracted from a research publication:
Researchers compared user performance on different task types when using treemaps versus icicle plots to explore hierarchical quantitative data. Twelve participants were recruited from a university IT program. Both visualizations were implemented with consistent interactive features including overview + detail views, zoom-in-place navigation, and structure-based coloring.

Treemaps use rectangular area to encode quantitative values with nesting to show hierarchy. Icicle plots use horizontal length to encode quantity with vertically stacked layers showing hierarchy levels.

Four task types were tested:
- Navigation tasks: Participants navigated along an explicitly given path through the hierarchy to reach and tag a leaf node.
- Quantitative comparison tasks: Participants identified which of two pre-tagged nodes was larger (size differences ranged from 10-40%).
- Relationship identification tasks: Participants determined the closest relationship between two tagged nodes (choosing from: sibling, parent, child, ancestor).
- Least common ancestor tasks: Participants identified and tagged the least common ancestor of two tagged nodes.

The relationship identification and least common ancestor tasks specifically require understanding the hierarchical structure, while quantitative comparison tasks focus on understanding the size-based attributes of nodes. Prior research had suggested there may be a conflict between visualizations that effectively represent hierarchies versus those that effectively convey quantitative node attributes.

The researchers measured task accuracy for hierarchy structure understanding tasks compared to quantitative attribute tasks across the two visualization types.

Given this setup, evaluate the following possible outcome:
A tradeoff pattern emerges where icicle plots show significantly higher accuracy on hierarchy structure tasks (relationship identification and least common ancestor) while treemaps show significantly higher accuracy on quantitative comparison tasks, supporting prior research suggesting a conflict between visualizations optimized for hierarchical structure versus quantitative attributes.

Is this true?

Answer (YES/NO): NO